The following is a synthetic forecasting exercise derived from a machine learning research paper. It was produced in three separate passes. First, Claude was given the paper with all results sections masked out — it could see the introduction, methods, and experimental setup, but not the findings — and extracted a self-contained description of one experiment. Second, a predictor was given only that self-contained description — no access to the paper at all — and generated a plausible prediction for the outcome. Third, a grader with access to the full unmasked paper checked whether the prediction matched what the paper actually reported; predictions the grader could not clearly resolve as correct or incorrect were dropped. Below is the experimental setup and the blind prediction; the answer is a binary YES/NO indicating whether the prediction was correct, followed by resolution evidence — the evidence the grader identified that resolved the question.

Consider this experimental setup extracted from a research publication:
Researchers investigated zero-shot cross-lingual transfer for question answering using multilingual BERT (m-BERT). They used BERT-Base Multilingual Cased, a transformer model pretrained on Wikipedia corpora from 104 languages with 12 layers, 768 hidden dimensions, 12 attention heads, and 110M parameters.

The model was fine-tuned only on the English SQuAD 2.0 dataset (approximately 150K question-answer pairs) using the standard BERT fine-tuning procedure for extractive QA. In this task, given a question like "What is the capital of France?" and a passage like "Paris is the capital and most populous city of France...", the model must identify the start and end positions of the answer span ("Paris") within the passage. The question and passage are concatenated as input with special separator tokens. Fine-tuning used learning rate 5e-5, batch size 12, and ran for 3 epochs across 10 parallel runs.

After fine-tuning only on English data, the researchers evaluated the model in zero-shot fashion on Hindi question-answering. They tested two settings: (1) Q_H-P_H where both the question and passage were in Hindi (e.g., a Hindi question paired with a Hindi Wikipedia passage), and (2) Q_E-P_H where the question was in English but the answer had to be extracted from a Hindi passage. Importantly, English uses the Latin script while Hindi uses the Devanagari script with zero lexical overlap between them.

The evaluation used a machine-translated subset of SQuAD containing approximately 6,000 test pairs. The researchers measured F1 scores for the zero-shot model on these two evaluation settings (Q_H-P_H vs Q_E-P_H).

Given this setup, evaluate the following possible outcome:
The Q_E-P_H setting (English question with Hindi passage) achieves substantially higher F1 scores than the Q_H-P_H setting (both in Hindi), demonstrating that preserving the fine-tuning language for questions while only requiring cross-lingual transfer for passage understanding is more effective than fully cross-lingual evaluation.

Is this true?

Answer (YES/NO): NO